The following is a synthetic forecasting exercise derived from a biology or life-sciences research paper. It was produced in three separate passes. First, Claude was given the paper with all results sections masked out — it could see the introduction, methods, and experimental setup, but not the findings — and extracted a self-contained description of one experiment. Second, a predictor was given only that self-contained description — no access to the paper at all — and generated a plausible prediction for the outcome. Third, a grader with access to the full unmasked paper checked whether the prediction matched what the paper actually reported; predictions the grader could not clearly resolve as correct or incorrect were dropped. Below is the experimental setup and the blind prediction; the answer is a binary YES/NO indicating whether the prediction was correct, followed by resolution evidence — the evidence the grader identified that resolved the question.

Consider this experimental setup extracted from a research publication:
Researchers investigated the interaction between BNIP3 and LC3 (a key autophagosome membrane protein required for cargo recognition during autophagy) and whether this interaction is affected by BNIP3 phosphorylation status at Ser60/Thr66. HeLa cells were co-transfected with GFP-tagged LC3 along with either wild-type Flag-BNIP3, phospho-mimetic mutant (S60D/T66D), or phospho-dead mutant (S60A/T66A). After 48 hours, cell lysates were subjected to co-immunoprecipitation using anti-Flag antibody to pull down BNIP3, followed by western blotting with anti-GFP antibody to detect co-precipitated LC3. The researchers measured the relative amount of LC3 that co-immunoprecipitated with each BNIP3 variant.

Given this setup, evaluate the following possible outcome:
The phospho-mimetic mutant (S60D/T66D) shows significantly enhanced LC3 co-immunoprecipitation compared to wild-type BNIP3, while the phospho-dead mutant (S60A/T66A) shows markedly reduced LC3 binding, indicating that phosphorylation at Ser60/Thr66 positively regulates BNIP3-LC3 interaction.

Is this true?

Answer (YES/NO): YES